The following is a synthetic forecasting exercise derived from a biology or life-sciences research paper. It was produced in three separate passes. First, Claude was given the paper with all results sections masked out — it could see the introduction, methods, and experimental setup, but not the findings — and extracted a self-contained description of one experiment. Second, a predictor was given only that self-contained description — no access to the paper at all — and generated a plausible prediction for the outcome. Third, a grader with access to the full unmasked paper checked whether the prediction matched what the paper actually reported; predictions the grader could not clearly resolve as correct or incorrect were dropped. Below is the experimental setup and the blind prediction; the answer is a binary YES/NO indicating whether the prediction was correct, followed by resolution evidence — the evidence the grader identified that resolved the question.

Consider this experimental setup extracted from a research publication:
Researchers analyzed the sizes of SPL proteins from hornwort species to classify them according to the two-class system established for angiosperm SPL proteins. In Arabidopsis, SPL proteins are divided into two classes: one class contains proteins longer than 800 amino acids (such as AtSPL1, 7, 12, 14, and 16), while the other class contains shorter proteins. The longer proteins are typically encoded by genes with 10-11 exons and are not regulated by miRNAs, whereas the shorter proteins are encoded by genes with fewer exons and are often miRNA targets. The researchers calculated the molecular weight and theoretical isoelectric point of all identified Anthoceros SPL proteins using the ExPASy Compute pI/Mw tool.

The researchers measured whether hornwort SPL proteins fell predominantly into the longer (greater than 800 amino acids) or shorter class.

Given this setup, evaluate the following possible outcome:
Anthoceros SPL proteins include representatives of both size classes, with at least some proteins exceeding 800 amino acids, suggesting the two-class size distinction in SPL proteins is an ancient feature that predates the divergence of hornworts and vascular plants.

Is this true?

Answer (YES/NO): YES